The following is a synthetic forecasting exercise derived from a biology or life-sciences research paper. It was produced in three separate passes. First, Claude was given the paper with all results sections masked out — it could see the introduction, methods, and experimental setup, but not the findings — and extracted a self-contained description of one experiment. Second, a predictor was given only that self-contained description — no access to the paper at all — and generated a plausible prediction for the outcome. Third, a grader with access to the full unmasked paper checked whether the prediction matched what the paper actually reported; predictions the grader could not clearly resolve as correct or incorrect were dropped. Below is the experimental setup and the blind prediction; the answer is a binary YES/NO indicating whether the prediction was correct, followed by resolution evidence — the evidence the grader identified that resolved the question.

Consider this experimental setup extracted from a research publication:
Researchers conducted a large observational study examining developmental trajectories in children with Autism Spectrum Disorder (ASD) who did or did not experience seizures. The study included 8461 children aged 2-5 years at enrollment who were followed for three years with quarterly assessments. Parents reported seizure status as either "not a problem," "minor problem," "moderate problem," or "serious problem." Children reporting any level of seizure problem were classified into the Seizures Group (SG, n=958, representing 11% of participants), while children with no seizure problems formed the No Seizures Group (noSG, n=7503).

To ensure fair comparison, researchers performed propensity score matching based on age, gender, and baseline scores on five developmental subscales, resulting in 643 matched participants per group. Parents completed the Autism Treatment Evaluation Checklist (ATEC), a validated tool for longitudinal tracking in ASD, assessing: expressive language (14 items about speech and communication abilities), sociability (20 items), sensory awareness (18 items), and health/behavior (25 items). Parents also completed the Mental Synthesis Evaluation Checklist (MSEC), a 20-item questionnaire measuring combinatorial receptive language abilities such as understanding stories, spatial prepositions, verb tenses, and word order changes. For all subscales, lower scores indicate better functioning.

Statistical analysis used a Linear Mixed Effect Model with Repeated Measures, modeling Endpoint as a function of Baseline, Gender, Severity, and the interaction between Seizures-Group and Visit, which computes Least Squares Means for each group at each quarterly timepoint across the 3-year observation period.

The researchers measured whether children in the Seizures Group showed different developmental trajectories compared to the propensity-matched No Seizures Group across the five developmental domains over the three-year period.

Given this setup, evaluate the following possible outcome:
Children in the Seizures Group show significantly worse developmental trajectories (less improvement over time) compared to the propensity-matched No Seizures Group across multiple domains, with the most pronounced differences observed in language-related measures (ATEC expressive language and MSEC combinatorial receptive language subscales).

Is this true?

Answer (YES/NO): NO